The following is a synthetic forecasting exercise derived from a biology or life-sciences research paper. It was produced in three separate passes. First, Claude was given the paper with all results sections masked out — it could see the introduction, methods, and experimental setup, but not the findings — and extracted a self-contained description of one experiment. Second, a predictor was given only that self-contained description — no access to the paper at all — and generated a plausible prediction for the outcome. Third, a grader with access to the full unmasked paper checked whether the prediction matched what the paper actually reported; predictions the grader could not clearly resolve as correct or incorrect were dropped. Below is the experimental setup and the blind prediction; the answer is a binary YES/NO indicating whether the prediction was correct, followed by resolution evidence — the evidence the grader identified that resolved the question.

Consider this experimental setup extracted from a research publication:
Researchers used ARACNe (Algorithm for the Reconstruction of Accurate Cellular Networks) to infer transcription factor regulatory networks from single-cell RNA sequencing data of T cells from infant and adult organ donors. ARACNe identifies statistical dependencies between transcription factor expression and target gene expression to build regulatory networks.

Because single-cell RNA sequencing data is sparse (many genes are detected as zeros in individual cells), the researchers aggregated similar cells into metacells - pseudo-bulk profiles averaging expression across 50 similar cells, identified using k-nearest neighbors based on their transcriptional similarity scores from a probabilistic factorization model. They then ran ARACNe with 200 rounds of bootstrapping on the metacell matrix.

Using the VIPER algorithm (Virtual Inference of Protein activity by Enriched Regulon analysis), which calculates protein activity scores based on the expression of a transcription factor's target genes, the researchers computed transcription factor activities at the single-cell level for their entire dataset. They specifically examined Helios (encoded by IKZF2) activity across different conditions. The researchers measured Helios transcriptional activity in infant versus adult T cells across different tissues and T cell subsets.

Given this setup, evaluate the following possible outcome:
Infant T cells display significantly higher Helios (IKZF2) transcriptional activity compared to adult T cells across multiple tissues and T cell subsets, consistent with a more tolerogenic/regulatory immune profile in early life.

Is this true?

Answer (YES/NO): YES